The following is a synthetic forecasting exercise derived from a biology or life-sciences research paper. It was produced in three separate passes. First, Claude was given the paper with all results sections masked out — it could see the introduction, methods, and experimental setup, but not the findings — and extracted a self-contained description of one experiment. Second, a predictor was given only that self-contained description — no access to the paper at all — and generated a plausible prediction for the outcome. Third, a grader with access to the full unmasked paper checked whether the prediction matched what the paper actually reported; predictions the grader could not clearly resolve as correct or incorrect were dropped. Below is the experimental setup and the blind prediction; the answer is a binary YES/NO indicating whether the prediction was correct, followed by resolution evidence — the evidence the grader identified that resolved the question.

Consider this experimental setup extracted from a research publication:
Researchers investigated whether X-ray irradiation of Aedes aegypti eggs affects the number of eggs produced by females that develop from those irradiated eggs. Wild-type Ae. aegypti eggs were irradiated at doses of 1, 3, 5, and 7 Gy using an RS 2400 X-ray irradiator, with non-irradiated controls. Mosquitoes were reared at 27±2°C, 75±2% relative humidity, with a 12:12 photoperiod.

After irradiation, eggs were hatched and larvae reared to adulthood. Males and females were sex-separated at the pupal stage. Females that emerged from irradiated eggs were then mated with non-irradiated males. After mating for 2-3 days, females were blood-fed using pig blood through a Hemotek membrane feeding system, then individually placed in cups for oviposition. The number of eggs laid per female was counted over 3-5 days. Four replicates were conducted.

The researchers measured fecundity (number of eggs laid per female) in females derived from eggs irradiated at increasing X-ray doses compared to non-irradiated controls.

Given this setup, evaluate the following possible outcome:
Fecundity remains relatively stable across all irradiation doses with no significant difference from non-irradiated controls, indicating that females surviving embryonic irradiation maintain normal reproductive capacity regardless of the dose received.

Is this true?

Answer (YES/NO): NO